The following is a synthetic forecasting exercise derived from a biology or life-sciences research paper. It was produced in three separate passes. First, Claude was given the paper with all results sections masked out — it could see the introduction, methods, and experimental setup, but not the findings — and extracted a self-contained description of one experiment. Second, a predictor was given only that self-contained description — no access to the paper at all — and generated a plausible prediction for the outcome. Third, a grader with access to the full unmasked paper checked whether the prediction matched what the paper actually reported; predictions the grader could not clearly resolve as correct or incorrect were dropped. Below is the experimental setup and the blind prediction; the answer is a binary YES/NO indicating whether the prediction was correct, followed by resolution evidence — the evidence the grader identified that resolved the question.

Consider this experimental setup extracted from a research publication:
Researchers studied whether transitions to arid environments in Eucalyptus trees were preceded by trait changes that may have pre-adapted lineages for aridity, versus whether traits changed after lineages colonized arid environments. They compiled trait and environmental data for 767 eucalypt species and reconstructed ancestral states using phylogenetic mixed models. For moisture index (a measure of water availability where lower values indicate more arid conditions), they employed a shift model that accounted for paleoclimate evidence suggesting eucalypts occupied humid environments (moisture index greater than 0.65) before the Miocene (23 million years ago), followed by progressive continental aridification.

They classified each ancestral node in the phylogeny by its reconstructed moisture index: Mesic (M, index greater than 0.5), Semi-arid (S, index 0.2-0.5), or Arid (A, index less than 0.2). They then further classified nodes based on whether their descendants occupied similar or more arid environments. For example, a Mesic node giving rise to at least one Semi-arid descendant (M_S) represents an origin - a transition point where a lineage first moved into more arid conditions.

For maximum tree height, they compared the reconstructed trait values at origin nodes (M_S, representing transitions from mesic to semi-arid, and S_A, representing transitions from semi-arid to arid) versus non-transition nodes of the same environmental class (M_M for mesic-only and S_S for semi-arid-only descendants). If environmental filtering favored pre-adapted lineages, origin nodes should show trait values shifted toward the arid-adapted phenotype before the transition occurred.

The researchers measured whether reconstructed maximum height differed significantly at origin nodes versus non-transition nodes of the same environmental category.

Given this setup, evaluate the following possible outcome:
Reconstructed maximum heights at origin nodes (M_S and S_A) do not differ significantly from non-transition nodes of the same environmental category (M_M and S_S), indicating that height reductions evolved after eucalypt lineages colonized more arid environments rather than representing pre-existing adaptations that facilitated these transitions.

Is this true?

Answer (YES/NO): NO